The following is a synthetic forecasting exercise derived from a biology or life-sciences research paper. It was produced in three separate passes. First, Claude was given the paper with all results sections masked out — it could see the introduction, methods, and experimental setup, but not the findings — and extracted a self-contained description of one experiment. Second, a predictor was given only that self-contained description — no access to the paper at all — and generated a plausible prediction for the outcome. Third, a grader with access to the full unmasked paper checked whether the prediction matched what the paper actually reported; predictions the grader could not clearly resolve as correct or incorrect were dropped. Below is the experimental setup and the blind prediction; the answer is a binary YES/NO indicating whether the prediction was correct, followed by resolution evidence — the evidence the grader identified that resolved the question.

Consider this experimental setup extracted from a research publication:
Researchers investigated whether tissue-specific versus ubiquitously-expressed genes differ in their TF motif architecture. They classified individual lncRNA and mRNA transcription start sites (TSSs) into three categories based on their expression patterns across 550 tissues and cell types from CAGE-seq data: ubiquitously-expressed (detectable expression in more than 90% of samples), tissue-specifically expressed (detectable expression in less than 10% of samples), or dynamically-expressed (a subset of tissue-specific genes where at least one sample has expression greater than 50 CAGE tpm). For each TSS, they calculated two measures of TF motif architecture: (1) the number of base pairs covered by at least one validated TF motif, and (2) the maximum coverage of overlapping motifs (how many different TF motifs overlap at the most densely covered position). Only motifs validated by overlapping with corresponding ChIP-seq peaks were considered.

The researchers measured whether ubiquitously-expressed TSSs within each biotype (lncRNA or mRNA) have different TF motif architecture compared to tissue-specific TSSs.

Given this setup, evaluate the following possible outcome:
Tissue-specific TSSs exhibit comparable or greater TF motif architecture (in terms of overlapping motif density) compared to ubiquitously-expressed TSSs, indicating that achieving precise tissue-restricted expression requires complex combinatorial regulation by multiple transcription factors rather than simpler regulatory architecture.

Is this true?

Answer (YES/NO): NO